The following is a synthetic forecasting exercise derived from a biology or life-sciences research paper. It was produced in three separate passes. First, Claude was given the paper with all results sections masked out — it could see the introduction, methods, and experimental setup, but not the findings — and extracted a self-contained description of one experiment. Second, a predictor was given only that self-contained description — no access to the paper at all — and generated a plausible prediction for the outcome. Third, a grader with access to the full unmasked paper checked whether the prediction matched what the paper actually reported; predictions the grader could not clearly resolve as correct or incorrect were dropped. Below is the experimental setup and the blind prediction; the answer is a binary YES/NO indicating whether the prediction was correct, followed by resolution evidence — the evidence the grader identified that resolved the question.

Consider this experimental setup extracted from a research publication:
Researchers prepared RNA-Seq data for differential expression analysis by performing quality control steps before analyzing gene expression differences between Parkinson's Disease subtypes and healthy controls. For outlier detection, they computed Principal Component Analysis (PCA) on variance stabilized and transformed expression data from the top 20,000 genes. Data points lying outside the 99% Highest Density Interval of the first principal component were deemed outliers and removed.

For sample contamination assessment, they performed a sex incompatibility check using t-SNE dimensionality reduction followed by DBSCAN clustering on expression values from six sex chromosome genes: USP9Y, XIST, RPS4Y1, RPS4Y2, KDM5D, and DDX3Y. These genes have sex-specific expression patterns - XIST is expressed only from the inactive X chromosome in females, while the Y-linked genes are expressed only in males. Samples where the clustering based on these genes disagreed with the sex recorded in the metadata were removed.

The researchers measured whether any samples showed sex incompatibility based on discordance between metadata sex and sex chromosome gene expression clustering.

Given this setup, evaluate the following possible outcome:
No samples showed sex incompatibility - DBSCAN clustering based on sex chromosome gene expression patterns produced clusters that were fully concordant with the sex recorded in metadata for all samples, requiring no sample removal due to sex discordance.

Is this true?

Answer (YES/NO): NO